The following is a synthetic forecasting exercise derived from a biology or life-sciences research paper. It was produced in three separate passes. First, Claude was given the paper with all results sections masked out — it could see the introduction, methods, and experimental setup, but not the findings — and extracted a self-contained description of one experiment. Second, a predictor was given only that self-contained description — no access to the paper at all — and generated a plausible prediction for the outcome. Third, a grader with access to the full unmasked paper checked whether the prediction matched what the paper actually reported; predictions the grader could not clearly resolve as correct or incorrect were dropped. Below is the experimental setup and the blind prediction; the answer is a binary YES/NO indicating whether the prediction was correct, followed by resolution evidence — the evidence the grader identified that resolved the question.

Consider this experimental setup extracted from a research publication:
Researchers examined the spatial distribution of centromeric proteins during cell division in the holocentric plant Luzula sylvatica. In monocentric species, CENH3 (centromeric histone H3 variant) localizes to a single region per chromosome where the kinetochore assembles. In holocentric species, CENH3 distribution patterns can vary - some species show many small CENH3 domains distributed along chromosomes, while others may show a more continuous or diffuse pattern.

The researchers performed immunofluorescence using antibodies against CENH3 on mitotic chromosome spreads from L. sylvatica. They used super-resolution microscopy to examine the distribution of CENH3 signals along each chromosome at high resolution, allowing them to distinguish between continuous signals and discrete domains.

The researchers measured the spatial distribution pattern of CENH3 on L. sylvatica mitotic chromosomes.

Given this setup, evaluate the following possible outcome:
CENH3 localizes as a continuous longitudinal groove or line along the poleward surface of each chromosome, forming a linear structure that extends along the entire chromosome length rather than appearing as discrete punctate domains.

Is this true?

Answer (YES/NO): NO